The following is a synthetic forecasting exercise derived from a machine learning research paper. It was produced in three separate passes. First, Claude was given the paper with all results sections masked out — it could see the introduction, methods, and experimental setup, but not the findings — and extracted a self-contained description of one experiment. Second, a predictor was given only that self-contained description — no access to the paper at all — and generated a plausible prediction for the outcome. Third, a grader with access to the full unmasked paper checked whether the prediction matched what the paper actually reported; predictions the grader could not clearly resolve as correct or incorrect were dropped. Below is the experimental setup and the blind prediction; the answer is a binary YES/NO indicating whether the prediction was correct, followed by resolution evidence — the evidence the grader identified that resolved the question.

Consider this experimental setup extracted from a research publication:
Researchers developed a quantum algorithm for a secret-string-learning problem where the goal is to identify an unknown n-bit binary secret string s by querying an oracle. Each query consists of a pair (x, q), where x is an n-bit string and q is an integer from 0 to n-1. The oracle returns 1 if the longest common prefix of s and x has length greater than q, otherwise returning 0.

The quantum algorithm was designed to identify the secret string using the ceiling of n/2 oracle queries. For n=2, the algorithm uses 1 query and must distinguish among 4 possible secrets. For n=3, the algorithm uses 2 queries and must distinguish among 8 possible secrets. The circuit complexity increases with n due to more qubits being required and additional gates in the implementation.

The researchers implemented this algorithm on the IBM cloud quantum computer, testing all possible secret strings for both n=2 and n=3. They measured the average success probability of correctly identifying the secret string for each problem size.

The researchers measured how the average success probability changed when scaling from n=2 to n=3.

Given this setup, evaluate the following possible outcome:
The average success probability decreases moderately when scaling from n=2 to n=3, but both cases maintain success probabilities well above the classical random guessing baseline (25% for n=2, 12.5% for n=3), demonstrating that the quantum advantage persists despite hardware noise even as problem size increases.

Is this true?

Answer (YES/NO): YES